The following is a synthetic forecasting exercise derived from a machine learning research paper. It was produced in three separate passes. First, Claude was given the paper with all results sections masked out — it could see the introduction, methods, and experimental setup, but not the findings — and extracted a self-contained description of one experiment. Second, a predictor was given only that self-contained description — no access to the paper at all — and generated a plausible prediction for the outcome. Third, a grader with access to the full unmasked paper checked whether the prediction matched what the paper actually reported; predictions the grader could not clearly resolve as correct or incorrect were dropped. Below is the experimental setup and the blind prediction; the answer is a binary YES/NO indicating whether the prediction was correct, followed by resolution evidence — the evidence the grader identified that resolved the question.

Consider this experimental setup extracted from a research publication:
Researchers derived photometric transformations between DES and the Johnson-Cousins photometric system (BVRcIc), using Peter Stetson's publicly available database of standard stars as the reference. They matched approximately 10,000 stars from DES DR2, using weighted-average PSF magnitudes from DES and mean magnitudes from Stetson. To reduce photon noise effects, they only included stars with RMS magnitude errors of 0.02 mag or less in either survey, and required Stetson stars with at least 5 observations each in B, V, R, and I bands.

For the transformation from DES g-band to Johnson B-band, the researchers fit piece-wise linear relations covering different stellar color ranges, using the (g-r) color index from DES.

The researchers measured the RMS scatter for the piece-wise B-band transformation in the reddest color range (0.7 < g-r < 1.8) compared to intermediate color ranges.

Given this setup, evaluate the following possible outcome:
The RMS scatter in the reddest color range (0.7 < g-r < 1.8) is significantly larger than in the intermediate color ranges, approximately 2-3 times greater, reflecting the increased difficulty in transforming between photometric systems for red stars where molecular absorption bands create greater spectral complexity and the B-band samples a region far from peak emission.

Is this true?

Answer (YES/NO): NO